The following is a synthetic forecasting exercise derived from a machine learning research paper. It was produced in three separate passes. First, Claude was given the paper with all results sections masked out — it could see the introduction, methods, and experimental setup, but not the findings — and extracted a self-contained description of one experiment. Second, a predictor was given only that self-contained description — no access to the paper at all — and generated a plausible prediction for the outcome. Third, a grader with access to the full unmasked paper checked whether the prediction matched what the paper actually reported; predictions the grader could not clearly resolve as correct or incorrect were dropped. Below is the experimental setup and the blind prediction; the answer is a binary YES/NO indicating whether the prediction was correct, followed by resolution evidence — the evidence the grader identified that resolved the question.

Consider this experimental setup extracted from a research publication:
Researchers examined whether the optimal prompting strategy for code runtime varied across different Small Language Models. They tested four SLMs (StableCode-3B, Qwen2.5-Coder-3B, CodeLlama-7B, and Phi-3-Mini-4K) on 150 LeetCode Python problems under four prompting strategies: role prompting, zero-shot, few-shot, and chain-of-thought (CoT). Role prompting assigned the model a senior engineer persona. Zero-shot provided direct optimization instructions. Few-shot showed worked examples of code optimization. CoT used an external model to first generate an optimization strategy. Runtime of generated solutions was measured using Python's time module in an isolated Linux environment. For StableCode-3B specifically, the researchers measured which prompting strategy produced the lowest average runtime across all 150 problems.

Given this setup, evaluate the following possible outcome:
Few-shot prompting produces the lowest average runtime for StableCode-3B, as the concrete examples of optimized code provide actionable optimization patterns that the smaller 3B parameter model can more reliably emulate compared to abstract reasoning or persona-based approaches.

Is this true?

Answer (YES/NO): NO